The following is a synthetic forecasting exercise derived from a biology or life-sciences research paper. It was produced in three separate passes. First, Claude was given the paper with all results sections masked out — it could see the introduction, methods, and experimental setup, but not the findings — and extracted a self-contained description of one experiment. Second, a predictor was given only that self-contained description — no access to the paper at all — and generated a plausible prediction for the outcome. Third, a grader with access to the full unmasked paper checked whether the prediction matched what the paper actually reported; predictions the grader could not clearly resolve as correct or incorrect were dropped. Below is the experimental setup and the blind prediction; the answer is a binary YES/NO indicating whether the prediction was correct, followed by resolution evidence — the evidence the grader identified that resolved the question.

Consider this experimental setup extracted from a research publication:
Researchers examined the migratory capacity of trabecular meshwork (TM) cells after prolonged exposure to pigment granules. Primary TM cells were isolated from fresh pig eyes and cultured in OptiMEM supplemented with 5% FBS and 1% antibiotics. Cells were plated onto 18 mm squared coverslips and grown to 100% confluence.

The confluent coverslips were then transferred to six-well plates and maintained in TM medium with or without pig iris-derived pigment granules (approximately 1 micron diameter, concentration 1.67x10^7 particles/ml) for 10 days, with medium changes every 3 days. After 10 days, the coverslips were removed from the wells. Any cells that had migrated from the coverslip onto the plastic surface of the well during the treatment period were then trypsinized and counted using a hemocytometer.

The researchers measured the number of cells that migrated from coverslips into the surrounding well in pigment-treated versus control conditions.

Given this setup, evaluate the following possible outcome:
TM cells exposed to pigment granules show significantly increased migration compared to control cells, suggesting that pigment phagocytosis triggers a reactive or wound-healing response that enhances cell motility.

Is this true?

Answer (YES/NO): NO